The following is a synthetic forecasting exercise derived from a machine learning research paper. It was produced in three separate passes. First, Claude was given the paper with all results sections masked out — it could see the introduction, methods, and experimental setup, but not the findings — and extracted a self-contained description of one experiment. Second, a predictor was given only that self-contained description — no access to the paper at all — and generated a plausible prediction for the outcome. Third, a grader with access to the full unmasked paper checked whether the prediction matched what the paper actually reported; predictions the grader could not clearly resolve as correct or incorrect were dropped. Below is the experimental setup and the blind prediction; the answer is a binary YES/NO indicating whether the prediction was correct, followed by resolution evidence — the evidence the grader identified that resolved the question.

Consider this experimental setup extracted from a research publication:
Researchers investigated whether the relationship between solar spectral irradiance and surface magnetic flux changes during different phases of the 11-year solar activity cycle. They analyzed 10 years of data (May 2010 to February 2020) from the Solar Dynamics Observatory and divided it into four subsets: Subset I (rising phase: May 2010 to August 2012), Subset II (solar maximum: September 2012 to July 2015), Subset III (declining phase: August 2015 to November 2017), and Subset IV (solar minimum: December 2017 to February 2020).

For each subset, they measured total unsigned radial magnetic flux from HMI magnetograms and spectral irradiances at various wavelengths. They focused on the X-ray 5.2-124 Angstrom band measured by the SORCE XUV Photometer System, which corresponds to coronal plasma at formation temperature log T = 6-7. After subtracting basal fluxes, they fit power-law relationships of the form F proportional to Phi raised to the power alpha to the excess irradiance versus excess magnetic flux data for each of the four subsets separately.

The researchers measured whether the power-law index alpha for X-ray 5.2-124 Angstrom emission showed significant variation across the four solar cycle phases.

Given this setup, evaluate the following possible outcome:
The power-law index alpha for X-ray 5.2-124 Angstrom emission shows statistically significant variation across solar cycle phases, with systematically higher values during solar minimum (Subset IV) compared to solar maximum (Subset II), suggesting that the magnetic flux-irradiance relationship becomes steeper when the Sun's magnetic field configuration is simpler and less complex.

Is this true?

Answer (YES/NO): YES